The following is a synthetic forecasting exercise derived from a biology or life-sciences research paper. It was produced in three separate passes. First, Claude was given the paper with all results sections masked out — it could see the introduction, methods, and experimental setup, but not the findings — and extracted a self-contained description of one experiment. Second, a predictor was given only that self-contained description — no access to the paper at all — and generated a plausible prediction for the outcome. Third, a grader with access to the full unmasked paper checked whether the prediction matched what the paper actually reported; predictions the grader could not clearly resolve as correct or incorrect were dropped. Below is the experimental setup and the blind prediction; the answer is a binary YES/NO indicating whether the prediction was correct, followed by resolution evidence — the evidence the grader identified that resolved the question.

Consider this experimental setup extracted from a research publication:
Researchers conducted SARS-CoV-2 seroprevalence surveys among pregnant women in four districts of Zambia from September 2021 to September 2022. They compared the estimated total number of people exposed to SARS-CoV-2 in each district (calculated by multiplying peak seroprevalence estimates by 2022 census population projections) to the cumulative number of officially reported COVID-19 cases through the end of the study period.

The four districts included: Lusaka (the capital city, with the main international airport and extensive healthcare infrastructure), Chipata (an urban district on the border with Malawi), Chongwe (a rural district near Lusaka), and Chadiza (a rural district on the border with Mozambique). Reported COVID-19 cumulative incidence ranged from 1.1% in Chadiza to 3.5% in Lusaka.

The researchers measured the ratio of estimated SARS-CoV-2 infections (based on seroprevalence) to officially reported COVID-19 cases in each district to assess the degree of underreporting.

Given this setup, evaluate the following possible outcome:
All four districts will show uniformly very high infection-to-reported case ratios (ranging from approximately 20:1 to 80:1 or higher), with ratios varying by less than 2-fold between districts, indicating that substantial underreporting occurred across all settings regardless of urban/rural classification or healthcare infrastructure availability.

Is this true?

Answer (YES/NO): NO